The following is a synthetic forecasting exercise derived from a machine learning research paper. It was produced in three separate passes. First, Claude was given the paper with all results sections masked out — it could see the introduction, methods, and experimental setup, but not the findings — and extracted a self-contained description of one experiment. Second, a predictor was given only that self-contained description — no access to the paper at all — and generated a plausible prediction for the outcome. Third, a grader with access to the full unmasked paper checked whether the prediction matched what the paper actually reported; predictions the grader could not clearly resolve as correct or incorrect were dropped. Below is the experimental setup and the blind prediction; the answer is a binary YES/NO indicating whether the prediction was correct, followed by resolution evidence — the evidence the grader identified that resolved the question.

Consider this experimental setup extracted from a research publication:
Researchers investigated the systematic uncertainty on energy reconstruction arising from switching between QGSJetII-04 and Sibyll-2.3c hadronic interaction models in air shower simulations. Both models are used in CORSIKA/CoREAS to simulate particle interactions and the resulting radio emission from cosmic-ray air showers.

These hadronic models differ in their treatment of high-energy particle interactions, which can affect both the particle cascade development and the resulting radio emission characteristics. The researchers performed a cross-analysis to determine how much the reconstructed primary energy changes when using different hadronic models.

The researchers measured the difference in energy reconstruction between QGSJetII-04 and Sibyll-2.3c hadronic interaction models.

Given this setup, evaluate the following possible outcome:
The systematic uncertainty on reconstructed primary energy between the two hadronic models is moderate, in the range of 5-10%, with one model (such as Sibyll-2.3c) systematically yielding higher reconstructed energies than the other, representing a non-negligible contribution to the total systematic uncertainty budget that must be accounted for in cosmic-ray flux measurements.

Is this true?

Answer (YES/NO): NO